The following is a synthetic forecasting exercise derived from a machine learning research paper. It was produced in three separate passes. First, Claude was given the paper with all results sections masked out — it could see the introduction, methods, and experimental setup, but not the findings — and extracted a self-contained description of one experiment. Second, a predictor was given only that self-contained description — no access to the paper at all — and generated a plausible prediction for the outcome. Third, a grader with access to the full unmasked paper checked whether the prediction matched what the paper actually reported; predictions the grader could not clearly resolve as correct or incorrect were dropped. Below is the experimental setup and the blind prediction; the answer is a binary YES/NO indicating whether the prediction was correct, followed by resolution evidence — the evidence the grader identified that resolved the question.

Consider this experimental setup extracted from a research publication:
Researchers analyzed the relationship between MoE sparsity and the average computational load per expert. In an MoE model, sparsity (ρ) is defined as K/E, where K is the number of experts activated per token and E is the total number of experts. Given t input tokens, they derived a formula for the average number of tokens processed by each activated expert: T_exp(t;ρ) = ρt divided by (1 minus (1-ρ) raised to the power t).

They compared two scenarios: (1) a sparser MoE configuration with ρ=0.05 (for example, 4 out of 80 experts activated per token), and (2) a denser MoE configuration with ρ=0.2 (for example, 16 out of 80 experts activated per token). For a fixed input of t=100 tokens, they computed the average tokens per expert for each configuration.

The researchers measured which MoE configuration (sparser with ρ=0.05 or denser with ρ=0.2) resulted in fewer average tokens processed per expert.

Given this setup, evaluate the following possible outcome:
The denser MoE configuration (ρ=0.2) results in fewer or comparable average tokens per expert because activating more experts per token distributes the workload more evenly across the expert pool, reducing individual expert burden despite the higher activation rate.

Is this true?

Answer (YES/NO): NO